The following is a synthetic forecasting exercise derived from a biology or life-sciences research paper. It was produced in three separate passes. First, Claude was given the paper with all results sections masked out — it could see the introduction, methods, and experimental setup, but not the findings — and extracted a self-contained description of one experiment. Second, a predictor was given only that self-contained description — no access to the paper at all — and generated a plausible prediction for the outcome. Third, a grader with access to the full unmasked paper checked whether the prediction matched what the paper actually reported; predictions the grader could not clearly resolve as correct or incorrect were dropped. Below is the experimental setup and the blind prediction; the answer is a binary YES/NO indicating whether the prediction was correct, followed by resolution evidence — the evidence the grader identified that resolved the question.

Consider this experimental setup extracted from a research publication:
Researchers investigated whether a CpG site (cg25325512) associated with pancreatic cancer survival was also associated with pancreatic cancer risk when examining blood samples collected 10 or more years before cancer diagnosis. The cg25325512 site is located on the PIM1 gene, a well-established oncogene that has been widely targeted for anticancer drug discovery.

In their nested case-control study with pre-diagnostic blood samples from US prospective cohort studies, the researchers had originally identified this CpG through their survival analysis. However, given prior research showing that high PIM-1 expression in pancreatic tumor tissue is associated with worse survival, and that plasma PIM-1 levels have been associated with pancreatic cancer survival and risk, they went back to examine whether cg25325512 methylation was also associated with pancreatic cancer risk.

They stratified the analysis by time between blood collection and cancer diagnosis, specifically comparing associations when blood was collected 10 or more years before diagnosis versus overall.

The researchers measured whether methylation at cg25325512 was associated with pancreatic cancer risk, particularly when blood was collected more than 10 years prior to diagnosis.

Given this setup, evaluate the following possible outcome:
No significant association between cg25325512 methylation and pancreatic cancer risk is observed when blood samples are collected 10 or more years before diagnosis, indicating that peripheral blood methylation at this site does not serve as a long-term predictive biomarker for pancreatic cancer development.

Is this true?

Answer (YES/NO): NO